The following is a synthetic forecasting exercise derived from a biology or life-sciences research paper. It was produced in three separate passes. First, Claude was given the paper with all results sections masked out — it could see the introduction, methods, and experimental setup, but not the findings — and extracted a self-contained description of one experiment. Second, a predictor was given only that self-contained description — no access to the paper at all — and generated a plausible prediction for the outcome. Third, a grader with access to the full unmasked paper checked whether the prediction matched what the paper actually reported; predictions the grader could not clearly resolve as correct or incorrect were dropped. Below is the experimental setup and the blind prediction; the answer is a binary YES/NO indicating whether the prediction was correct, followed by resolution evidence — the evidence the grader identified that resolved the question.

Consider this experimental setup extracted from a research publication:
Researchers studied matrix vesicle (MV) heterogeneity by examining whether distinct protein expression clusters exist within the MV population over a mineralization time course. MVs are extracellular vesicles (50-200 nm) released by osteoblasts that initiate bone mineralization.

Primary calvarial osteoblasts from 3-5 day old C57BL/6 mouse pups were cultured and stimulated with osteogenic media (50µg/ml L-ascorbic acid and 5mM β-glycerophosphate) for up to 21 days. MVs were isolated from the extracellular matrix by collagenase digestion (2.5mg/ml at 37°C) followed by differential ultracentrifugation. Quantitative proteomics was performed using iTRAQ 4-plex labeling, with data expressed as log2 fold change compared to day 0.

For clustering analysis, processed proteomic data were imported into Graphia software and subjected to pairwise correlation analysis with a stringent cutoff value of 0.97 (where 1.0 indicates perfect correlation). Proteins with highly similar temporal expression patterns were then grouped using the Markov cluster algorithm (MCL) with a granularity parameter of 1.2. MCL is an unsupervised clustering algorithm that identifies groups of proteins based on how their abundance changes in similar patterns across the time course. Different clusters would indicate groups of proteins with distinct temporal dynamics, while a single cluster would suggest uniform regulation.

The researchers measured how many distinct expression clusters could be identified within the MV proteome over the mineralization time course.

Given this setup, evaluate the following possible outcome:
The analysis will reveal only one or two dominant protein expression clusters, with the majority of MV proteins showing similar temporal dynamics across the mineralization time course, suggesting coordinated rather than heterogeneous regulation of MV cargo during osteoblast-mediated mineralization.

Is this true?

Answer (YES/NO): NO